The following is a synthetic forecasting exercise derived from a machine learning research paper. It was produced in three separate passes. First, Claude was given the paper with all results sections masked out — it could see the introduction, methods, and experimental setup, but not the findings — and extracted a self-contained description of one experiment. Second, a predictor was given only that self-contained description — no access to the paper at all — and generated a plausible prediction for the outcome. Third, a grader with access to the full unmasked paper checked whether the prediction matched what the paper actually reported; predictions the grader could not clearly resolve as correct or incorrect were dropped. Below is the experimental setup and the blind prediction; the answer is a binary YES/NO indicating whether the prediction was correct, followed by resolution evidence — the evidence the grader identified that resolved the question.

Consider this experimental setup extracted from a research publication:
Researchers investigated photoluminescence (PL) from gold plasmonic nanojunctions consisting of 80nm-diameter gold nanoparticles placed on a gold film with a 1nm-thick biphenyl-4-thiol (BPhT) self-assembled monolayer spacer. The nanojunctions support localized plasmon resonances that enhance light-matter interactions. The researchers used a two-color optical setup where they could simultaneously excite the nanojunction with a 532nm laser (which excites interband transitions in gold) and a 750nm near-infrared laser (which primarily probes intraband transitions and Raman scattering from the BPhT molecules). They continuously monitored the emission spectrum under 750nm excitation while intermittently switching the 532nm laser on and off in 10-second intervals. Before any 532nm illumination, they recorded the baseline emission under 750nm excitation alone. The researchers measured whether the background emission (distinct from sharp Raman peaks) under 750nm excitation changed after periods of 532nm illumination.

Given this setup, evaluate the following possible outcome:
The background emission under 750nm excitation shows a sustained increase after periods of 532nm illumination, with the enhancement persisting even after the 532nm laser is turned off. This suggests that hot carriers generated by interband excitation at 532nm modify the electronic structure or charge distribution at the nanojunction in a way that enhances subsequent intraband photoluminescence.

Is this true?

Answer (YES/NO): YES